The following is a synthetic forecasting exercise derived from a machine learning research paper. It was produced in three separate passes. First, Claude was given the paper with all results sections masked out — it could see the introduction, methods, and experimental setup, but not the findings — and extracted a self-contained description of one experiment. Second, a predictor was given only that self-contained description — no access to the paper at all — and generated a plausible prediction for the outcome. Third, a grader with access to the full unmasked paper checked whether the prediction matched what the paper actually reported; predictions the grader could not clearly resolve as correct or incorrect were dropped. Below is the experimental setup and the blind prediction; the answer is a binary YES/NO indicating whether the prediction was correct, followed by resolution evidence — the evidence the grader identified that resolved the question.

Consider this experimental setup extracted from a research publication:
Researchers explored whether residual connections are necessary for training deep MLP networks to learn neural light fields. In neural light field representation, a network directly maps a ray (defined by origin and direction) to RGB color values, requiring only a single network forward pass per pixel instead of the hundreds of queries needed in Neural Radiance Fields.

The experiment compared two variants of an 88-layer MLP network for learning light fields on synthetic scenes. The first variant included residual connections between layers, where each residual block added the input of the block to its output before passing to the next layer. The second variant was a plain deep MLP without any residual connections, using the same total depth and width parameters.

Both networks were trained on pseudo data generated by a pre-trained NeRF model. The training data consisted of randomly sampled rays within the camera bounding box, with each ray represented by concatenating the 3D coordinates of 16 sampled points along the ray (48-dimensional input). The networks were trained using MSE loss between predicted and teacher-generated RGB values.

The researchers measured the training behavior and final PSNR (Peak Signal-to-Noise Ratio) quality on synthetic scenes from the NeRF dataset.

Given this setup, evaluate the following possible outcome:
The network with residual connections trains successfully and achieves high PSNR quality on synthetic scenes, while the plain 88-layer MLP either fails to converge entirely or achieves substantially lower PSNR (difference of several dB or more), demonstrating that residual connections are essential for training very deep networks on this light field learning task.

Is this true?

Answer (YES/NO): YES